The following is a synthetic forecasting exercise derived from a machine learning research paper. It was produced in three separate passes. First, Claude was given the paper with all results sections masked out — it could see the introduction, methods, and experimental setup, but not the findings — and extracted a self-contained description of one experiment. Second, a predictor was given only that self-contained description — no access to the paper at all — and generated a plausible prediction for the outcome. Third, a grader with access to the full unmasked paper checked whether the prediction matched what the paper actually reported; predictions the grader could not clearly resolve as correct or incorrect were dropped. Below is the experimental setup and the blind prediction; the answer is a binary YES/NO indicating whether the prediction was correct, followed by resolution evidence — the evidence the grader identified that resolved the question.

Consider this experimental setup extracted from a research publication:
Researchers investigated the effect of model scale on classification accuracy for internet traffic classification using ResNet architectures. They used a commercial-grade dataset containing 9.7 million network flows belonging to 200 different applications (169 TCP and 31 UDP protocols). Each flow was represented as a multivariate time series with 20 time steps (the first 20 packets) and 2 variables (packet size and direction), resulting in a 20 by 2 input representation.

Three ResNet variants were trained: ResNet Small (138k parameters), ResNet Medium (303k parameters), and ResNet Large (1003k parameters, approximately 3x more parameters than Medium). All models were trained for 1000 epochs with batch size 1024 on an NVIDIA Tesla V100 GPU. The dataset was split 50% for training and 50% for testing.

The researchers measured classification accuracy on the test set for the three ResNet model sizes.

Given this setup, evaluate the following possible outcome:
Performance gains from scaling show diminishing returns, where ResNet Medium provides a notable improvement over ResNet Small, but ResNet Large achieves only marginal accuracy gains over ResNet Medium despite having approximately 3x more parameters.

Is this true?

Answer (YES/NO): NO